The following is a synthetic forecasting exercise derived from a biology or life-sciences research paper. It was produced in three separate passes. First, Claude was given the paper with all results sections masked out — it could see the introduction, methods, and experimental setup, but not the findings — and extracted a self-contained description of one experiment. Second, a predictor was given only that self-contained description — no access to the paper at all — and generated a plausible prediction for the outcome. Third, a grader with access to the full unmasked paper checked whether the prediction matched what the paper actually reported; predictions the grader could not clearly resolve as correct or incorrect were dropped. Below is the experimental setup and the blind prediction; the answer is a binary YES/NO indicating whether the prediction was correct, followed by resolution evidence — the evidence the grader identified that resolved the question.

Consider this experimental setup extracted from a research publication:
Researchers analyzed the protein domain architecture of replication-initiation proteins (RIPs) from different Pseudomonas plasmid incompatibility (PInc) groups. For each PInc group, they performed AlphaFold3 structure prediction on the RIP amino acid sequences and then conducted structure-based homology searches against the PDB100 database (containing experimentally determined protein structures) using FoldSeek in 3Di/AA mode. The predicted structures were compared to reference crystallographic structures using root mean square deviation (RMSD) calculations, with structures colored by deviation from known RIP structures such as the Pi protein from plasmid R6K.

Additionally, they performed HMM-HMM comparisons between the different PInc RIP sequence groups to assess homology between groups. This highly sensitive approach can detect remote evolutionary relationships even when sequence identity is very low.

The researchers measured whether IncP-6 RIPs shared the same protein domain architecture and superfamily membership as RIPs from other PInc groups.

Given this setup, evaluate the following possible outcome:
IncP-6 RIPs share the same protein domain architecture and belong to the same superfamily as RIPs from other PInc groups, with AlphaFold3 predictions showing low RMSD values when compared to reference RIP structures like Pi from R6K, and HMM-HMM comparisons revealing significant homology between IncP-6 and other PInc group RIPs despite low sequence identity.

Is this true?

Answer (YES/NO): NO